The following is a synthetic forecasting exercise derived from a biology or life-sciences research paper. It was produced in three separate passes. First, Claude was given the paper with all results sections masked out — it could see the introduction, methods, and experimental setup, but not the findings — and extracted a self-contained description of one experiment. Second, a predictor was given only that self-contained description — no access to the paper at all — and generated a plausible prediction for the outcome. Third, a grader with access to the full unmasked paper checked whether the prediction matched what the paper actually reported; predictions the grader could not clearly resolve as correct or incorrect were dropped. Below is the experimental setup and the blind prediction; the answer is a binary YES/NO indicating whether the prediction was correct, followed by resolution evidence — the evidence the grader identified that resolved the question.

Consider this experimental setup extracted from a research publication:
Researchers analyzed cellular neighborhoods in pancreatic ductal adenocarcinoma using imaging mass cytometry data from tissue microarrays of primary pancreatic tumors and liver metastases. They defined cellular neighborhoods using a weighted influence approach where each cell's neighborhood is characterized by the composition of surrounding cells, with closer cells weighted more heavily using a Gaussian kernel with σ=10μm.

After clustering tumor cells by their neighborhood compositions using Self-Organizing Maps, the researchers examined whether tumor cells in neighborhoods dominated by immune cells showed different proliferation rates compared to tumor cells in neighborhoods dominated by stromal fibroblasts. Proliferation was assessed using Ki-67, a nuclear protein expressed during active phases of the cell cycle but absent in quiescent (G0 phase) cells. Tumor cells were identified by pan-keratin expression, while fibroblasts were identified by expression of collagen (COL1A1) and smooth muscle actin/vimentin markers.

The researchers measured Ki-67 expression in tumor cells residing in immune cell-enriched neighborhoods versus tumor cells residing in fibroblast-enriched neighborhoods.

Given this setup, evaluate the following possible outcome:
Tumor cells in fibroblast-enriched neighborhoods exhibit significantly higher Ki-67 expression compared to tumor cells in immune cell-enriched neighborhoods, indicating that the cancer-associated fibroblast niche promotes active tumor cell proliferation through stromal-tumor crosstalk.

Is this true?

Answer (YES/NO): NO